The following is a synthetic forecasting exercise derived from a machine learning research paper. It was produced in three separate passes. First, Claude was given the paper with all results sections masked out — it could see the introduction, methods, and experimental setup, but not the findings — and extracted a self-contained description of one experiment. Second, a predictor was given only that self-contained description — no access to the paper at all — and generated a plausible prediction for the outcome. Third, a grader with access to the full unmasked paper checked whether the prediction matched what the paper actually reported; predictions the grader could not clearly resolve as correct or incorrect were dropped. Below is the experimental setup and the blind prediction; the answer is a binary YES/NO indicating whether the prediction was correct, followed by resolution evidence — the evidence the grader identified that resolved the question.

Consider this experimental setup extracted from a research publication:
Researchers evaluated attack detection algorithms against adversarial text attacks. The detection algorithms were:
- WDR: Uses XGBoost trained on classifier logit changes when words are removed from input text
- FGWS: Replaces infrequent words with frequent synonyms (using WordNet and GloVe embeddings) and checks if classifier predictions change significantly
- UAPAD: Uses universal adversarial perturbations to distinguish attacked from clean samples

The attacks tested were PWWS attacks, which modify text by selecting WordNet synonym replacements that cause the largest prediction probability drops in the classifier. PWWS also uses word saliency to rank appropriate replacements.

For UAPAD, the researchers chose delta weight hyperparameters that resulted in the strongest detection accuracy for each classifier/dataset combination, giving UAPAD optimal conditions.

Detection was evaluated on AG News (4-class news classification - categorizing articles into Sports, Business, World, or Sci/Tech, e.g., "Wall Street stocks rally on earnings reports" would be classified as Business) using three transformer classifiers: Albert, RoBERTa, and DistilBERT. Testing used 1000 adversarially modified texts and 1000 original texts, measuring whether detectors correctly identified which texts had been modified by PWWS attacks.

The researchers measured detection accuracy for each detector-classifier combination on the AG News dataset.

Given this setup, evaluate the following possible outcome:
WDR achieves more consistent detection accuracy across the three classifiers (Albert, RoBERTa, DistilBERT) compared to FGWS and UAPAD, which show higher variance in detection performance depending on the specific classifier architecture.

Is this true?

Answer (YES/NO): YES